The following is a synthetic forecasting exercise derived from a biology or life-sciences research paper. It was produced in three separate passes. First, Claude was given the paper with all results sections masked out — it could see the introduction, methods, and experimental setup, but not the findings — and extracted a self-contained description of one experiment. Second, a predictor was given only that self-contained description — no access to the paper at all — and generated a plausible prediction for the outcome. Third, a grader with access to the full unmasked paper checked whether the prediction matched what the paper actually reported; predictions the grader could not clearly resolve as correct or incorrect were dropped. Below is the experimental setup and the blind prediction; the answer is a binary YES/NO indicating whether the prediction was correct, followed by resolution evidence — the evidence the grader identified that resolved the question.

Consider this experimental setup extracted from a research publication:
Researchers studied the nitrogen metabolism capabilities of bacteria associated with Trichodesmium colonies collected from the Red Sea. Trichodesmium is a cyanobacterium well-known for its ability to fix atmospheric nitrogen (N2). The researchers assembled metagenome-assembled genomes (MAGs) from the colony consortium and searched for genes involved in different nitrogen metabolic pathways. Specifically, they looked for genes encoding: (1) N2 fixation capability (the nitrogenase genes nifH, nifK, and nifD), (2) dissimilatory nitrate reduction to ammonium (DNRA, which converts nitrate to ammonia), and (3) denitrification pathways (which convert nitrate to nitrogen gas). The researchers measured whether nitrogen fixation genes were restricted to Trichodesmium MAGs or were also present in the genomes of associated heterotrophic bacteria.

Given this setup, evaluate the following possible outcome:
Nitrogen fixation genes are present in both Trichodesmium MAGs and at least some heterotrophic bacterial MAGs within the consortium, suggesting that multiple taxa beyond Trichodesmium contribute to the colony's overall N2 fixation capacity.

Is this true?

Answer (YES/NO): NO